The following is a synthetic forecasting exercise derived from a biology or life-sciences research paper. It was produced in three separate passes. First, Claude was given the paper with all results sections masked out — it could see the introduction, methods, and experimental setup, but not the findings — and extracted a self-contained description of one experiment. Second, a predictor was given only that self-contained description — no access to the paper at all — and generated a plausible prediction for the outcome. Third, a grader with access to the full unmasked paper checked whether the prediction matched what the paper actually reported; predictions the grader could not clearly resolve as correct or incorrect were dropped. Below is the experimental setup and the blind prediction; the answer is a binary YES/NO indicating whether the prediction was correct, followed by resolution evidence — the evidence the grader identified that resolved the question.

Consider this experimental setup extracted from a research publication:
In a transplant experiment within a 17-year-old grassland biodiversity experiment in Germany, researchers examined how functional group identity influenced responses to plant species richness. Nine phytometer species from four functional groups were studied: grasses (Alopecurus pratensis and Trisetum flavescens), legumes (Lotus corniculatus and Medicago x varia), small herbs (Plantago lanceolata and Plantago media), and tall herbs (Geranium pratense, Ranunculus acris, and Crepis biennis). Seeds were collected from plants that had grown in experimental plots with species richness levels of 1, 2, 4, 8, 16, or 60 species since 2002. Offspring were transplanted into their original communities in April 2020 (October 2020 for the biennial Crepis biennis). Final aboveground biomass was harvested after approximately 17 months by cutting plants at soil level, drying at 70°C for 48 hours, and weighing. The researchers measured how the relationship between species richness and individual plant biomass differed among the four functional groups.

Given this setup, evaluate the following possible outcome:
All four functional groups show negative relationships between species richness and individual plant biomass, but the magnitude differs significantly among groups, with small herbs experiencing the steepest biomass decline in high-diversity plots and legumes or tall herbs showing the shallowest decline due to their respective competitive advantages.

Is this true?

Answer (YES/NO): NO